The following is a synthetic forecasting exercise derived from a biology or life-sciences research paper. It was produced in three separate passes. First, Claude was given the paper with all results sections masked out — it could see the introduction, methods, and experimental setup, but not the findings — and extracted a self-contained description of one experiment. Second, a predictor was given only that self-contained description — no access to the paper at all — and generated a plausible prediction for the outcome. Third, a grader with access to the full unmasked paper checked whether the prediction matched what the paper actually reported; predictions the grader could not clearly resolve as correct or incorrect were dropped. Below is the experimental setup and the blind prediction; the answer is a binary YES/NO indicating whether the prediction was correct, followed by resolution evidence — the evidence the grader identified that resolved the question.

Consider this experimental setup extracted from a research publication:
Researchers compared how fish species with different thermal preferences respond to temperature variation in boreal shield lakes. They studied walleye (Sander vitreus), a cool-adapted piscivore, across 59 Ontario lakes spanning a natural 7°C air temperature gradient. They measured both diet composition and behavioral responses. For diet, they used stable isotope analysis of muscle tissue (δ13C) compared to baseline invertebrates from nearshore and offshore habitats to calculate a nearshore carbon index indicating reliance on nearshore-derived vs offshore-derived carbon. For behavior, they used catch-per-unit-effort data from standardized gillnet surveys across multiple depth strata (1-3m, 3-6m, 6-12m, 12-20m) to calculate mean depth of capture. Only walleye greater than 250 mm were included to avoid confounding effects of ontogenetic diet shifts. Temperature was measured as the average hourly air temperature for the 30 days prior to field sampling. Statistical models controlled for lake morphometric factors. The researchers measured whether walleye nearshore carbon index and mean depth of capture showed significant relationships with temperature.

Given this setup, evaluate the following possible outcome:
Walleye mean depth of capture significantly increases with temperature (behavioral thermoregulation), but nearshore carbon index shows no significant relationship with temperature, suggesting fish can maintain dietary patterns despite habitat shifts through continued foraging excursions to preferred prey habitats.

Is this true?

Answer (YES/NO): NO